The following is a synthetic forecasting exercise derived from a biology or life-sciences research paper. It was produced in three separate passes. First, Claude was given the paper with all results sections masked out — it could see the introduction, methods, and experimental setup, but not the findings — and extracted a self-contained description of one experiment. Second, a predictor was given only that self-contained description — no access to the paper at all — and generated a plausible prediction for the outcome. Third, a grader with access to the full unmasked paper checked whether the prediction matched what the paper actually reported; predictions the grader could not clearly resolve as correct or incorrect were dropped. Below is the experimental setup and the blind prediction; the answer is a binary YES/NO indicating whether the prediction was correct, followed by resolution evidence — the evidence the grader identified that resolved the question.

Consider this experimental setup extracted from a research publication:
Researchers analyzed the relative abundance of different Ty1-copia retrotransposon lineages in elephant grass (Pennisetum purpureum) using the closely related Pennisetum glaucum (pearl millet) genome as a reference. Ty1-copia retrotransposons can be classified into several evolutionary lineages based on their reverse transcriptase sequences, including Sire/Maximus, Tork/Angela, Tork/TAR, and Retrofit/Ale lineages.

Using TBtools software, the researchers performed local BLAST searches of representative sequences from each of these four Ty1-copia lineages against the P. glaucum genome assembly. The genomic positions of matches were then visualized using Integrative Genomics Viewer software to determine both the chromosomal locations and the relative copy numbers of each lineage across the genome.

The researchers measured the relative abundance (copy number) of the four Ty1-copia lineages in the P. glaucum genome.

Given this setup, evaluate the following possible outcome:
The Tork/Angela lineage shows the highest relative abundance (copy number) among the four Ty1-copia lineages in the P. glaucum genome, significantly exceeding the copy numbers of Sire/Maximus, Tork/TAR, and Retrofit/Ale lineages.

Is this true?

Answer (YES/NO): NO